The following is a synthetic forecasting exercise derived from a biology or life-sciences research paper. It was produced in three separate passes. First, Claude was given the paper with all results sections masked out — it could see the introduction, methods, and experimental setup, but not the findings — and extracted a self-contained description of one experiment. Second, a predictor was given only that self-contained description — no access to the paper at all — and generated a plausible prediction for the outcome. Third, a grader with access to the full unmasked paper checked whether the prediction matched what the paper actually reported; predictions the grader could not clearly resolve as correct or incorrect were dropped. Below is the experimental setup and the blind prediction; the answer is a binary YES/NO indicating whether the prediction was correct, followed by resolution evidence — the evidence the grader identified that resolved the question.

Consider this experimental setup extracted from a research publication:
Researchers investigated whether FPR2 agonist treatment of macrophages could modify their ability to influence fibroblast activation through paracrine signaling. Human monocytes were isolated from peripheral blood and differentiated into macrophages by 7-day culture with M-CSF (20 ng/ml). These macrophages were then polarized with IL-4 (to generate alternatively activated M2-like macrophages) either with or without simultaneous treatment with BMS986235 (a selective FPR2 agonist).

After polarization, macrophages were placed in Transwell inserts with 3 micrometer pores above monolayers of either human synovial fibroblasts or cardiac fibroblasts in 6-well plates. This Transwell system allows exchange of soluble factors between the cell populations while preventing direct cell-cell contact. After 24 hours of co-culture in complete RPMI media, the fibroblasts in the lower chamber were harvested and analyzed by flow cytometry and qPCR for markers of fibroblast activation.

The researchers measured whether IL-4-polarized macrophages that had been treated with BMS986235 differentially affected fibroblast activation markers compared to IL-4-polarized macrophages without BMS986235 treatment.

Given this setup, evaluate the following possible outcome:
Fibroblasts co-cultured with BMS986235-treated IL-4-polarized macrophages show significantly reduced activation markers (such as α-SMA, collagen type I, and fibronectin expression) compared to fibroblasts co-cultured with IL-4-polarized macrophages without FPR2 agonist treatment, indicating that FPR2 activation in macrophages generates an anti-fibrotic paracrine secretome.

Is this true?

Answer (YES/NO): NO